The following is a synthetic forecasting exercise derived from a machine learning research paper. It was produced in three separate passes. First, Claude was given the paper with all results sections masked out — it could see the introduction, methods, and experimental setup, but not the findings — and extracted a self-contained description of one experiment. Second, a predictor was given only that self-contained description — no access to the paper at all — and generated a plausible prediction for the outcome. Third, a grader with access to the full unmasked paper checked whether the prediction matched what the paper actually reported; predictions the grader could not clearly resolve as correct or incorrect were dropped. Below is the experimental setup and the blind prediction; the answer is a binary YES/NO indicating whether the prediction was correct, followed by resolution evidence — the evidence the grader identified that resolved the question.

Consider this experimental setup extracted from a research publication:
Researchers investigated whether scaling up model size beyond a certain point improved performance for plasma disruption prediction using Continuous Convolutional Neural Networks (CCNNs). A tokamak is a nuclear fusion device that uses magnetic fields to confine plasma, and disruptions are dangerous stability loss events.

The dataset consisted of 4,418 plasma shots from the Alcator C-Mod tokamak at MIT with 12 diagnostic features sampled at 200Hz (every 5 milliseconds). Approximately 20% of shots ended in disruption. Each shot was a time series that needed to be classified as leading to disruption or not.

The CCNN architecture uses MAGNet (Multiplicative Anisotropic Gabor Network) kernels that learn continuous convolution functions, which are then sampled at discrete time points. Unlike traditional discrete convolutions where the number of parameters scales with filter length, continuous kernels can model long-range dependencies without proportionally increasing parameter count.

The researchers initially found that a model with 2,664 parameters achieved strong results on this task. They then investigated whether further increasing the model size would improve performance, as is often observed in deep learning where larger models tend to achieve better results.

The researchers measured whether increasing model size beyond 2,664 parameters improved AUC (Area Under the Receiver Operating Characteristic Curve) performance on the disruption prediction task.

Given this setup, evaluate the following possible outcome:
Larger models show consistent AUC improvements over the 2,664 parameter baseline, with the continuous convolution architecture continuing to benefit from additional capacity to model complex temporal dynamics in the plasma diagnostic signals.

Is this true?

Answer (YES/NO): NO